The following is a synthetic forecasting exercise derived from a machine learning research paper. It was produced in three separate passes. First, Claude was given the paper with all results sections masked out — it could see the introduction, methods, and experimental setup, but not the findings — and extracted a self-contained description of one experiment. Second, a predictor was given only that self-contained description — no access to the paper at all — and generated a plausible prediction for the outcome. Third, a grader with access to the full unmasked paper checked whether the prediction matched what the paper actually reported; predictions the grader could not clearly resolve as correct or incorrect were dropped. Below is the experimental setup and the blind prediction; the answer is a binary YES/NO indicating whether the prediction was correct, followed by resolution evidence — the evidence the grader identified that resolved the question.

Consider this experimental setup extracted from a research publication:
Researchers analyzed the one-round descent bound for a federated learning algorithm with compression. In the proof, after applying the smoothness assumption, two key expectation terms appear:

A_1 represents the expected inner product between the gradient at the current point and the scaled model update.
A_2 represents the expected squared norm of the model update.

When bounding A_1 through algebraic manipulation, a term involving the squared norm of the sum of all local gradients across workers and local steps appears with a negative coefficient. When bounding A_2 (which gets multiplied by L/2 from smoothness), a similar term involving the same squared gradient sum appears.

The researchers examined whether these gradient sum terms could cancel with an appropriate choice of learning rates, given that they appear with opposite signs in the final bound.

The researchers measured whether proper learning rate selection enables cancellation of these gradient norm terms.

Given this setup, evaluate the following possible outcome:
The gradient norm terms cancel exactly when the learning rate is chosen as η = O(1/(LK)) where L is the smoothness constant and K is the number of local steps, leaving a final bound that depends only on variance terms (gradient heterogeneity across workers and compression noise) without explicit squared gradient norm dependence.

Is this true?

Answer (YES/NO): NO